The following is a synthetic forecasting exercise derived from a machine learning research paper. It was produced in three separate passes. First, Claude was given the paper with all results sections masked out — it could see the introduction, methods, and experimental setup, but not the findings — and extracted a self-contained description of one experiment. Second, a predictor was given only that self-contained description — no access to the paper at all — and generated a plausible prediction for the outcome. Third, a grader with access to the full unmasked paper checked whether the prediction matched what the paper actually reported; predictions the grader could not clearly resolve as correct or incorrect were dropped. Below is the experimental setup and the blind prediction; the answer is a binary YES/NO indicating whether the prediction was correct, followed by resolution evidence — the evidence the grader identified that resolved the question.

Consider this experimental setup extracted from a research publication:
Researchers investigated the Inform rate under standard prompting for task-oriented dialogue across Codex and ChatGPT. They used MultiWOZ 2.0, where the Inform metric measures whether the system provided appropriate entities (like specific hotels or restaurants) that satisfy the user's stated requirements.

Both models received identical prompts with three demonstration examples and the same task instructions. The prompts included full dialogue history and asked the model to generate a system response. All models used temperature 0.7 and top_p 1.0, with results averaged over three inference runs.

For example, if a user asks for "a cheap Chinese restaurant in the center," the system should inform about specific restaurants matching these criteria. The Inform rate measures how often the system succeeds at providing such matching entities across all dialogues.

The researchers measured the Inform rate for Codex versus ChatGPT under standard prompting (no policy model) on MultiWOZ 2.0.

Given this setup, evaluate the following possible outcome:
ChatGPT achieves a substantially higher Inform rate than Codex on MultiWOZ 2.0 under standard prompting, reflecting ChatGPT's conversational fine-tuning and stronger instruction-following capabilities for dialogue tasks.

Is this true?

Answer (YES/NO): NO